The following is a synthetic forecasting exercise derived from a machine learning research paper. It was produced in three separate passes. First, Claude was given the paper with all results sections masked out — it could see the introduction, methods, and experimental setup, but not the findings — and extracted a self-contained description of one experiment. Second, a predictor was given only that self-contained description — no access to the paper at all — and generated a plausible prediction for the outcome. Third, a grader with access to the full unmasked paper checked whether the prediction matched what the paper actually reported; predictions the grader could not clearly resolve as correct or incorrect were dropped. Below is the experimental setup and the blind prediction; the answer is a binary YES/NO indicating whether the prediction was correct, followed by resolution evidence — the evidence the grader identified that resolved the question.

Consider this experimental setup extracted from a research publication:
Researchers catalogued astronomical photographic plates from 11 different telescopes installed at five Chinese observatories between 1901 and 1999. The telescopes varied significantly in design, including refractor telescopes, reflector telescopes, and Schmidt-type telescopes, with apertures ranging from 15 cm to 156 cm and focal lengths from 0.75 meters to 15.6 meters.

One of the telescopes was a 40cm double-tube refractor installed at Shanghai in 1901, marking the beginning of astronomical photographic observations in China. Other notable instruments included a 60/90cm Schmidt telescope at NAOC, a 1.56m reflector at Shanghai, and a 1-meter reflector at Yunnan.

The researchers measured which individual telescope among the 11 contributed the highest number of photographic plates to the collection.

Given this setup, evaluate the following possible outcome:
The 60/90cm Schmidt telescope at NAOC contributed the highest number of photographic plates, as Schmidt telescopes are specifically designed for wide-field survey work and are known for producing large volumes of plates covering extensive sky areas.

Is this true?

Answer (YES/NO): NO